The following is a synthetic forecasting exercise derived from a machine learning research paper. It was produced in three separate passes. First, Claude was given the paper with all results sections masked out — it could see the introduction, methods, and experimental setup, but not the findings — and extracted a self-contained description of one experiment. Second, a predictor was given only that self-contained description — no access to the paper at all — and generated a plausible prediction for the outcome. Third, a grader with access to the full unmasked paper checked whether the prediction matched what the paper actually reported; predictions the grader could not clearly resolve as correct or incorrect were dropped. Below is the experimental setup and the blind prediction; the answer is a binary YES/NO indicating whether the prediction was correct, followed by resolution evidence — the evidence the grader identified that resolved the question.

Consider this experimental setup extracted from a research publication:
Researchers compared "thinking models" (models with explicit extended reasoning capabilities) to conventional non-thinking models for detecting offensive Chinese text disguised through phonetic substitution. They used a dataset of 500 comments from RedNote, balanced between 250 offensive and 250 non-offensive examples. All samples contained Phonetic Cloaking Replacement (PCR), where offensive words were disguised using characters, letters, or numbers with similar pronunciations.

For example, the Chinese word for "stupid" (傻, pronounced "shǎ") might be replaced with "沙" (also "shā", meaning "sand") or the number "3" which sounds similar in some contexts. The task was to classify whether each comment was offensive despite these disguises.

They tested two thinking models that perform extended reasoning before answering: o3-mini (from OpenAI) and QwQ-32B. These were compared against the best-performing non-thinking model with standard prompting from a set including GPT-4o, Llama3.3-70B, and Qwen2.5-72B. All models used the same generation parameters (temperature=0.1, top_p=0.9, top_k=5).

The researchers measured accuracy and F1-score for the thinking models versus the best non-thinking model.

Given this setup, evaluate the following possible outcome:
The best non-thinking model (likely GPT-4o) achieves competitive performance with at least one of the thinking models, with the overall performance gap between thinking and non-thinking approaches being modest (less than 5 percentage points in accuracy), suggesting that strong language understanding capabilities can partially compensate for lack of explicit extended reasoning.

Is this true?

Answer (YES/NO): YES